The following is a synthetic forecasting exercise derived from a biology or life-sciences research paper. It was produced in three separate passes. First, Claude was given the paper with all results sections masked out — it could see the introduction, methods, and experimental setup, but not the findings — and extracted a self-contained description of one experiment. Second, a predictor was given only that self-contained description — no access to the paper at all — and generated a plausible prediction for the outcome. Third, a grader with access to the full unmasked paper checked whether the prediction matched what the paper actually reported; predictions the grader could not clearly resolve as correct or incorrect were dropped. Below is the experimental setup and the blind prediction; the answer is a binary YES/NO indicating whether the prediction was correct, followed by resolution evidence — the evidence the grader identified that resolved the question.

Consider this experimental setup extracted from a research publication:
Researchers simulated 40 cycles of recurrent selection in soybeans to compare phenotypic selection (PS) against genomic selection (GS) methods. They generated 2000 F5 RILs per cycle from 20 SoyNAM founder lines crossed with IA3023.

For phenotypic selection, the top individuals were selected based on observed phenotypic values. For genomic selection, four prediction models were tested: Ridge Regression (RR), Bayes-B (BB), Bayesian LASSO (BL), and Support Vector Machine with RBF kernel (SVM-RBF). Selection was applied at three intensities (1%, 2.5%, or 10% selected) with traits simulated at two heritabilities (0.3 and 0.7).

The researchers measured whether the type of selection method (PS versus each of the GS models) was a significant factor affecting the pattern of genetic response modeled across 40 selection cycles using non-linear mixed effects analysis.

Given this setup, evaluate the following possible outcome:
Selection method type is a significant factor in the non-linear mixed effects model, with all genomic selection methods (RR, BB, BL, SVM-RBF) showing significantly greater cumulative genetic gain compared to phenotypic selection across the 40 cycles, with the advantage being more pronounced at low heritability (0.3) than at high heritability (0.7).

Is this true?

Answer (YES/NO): NO